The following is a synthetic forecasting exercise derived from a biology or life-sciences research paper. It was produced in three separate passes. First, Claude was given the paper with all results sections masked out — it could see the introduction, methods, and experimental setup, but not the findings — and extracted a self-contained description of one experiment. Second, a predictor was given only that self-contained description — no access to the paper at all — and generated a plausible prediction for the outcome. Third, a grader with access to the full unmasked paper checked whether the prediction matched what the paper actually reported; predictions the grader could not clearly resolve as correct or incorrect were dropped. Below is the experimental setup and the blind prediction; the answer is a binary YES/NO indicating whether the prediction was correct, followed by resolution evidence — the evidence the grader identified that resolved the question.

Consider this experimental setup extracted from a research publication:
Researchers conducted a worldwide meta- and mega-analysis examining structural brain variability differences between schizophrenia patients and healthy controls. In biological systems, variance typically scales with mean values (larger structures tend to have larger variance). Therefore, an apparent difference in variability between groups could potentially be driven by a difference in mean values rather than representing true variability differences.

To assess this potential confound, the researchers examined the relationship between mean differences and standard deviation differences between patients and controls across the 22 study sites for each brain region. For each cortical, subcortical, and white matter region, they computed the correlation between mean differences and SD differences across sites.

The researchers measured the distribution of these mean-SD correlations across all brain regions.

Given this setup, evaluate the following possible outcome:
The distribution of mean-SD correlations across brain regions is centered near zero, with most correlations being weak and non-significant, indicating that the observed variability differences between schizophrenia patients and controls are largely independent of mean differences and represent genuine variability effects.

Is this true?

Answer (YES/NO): YES